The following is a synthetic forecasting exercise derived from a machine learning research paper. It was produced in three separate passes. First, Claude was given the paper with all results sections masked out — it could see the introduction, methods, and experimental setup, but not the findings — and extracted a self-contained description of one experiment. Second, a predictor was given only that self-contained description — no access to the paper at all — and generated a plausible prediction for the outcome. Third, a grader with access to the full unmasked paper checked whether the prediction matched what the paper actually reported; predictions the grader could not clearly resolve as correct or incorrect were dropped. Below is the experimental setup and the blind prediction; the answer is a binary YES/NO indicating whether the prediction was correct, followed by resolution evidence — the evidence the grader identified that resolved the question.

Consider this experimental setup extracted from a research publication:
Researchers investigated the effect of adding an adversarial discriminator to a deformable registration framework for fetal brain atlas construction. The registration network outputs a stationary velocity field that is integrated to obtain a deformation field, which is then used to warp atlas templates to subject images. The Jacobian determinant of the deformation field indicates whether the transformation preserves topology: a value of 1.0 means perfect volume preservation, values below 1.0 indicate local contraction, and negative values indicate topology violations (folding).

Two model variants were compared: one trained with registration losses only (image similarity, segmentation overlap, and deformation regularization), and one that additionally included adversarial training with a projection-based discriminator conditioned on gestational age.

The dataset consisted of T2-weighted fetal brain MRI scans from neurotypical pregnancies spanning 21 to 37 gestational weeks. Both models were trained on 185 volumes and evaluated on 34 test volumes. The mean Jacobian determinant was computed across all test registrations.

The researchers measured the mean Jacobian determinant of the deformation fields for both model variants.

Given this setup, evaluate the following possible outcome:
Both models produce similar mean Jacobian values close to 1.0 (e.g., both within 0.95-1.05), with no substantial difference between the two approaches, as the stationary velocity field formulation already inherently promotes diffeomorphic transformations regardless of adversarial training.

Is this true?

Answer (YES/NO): YES